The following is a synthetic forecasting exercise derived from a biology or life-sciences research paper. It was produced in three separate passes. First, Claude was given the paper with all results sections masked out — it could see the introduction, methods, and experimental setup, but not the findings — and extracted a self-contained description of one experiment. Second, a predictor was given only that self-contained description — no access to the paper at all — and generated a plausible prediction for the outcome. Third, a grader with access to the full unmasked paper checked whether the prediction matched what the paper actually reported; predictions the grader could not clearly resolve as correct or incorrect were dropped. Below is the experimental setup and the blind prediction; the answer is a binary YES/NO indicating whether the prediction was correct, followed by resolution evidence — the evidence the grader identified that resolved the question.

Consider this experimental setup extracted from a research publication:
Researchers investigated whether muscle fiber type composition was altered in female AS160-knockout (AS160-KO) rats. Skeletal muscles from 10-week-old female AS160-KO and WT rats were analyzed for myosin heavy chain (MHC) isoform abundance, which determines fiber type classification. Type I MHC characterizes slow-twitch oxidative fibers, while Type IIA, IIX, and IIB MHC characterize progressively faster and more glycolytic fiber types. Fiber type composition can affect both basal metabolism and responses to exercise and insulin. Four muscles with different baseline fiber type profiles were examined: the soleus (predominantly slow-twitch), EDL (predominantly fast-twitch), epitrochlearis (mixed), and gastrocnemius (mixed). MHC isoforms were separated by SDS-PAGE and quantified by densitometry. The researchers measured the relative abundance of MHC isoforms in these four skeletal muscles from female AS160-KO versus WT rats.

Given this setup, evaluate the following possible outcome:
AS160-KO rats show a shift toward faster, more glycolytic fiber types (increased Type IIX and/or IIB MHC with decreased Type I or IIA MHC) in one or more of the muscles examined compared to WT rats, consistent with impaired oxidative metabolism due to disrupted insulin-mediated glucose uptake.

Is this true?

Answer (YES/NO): NO